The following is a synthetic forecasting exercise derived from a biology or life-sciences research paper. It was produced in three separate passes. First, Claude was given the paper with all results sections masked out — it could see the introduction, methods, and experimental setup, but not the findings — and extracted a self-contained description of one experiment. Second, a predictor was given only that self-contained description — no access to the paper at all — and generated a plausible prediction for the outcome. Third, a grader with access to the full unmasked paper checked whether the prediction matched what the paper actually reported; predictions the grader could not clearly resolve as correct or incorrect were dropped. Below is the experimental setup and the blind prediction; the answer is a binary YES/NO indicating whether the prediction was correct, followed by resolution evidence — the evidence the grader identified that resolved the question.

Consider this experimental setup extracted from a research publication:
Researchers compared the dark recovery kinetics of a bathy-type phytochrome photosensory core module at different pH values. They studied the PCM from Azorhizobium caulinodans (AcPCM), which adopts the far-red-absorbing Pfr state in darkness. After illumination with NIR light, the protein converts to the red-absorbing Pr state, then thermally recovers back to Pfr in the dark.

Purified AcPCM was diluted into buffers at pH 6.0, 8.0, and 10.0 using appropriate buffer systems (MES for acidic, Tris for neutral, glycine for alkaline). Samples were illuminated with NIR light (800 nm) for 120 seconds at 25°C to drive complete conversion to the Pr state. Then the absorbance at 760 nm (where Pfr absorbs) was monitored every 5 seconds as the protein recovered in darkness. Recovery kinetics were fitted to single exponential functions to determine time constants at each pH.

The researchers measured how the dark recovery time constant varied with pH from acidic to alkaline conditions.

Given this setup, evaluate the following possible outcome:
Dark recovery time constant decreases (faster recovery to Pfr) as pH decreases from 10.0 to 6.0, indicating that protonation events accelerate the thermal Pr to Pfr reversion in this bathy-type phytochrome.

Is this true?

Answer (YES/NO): YES